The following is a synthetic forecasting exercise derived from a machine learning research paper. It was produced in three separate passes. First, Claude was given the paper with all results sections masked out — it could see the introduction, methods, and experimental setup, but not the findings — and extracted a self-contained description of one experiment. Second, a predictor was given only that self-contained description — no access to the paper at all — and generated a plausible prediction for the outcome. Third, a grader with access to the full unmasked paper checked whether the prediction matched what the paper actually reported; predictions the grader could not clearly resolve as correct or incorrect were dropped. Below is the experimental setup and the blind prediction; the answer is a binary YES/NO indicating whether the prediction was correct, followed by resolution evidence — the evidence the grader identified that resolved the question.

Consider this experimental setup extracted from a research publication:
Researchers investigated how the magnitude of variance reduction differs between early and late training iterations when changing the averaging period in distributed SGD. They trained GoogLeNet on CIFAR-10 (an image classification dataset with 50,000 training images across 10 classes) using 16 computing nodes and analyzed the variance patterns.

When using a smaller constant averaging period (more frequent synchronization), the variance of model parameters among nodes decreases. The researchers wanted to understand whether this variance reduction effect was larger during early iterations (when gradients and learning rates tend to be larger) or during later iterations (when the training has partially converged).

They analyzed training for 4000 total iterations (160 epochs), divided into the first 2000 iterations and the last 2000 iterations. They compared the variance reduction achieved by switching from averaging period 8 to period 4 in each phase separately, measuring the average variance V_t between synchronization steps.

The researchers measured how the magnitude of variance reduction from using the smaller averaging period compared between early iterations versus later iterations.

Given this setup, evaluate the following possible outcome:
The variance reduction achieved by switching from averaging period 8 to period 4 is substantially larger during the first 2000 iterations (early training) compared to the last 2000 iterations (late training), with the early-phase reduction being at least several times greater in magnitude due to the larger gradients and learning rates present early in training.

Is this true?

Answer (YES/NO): YES